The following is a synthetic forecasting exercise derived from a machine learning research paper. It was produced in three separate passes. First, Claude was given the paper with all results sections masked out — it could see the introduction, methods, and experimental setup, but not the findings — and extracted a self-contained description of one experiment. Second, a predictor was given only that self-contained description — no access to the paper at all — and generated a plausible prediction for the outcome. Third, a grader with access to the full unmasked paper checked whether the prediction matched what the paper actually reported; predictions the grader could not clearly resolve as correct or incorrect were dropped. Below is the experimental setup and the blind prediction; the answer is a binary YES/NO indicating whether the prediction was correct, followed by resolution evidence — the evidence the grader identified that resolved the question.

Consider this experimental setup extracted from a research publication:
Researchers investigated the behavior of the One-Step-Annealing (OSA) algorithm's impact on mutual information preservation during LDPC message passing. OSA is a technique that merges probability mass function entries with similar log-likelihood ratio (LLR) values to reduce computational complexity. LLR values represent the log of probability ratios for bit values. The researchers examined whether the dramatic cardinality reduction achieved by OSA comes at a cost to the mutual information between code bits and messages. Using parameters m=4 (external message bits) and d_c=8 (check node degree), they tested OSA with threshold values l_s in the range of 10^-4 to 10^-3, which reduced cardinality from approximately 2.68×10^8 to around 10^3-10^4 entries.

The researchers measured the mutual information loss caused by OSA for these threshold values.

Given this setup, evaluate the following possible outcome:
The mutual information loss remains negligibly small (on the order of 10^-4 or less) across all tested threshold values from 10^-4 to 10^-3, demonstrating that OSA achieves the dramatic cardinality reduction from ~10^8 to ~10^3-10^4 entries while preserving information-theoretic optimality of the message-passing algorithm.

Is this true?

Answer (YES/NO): YES